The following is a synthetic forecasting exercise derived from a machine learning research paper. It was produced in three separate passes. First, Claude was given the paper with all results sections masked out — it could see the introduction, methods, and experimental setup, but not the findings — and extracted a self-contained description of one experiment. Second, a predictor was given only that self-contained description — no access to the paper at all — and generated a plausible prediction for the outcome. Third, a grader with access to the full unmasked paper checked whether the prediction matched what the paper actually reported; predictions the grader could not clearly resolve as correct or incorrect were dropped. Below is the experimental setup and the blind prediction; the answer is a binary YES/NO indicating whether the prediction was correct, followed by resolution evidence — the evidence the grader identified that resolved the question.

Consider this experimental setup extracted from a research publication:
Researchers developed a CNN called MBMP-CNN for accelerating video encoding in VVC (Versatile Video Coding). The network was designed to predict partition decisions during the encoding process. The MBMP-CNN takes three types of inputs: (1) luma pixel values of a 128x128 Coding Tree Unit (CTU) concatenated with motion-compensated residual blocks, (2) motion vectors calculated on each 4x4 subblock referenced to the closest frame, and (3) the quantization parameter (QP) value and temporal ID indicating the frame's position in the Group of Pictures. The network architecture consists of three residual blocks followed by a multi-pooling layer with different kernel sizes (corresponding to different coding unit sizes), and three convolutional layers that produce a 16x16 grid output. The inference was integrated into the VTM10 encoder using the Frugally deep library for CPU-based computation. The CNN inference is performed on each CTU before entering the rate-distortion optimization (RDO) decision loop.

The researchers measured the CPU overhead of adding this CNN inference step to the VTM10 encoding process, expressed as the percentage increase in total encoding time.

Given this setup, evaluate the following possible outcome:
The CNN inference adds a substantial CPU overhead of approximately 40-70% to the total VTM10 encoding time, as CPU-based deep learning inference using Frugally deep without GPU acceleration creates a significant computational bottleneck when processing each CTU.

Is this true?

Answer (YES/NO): NO